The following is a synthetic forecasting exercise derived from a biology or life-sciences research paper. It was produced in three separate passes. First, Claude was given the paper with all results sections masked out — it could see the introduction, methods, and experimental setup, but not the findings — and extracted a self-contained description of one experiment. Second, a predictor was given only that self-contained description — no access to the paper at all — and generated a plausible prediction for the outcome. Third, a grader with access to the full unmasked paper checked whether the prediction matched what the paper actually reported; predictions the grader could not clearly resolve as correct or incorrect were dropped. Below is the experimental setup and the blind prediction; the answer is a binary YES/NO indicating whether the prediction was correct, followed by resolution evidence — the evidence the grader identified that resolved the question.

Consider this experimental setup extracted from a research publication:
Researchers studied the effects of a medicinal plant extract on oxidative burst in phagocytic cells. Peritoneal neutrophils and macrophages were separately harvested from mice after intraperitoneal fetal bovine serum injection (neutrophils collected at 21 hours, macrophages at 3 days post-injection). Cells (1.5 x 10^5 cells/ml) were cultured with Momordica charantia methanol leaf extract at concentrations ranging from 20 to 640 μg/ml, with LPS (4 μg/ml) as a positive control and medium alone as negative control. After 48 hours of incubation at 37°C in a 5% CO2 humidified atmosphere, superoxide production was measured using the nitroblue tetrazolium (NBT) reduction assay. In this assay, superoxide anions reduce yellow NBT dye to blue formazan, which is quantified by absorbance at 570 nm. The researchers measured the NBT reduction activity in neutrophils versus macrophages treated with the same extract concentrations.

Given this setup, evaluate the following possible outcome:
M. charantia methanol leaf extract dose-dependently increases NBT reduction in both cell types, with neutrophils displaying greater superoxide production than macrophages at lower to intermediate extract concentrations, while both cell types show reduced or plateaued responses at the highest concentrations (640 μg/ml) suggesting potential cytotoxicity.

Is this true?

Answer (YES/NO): NO